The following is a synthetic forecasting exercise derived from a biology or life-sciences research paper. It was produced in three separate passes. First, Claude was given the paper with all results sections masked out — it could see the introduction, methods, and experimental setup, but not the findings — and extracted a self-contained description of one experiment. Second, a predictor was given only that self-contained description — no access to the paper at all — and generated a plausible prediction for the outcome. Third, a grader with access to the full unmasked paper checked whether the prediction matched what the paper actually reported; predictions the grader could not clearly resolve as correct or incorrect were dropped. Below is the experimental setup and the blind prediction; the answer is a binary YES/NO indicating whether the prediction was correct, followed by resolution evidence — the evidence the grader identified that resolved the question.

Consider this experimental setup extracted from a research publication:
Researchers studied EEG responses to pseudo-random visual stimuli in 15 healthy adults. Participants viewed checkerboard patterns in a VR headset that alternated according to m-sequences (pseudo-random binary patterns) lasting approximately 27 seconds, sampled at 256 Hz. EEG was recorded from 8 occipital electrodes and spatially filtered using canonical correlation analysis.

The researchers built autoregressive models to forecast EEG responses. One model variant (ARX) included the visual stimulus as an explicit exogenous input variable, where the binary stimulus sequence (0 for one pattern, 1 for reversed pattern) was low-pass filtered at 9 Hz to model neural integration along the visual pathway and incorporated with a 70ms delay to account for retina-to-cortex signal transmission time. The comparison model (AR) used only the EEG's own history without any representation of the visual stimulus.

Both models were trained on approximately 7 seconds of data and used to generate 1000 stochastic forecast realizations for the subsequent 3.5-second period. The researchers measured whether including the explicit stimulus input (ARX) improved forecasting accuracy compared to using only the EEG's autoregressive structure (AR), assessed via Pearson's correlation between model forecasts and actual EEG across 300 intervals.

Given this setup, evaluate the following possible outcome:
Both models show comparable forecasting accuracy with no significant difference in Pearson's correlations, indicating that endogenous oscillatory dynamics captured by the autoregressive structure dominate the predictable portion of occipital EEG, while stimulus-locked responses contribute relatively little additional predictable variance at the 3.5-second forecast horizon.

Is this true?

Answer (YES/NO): YES